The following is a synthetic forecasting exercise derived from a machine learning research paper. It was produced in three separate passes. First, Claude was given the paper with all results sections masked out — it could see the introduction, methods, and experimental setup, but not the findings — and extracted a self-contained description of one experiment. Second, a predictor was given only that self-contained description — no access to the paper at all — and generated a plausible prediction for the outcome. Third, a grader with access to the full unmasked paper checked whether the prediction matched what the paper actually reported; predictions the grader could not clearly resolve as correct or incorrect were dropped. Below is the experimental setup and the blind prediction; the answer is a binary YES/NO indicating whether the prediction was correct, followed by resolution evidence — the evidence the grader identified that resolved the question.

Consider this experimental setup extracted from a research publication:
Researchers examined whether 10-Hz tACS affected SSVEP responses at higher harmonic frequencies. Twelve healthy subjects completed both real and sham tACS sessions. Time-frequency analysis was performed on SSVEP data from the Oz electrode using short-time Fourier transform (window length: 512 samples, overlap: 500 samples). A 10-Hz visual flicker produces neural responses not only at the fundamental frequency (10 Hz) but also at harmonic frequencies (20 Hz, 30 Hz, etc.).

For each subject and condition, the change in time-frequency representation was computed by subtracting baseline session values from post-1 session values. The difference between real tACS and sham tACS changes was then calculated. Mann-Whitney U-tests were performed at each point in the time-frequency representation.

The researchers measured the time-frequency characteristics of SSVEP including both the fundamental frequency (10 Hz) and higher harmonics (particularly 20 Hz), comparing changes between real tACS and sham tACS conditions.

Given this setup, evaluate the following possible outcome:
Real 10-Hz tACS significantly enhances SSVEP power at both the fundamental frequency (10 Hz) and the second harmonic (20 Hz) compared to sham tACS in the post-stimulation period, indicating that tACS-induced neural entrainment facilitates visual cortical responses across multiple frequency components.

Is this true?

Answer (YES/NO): NO